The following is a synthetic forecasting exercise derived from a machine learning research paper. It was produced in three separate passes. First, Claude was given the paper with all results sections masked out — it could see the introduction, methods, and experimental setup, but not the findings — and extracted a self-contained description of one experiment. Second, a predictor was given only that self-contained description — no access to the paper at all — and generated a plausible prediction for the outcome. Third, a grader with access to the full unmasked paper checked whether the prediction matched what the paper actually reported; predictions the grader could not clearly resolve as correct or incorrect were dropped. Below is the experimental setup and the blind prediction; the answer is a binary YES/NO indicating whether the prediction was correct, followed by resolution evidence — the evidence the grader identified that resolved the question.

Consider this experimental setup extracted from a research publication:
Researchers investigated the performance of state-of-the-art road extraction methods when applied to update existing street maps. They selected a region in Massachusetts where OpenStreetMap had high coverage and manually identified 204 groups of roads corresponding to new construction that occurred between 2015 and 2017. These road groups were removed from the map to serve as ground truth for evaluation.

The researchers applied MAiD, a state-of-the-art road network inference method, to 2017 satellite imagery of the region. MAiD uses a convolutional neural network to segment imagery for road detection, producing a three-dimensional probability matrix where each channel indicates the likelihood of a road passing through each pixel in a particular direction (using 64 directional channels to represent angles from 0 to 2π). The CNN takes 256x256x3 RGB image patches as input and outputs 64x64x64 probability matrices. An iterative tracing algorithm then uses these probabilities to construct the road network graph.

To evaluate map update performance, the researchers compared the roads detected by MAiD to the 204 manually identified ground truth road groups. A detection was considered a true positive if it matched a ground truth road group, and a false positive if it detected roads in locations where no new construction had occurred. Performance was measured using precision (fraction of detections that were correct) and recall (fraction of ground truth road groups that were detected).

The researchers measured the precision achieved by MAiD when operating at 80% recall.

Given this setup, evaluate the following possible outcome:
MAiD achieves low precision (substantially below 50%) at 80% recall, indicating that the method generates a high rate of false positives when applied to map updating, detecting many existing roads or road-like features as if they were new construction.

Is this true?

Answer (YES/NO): NO